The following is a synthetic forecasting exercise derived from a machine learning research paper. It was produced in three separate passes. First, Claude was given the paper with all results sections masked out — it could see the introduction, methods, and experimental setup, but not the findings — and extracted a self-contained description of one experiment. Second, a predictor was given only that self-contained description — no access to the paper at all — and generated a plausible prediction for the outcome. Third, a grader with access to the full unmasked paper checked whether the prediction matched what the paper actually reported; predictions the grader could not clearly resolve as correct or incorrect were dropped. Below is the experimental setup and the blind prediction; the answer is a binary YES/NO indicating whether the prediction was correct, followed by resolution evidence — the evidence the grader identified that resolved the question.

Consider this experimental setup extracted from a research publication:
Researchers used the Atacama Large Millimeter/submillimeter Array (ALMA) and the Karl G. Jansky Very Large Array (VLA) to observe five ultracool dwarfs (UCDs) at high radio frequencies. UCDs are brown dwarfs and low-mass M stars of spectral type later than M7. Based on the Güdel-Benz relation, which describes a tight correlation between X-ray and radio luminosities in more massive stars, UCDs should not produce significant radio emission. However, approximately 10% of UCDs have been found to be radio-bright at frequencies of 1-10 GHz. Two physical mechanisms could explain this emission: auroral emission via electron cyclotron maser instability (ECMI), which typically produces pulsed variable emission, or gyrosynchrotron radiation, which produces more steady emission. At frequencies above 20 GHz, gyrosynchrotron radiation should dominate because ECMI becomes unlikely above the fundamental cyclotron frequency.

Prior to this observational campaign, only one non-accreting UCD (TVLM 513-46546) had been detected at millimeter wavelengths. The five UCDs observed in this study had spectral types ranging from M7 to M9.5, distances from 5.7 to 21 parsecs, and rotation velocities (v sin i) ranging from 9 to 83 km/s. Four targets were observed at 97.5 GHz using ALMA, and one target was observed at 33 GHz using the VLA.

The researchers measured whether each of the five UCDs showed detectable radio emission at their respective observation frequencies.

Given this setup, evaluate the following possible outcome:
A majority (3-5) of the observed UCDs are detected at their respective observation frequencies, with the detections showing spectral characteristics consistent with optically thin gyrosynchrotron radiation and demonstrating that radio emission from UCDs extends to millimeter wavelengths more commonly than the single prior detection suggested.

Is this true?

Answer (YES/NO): YES